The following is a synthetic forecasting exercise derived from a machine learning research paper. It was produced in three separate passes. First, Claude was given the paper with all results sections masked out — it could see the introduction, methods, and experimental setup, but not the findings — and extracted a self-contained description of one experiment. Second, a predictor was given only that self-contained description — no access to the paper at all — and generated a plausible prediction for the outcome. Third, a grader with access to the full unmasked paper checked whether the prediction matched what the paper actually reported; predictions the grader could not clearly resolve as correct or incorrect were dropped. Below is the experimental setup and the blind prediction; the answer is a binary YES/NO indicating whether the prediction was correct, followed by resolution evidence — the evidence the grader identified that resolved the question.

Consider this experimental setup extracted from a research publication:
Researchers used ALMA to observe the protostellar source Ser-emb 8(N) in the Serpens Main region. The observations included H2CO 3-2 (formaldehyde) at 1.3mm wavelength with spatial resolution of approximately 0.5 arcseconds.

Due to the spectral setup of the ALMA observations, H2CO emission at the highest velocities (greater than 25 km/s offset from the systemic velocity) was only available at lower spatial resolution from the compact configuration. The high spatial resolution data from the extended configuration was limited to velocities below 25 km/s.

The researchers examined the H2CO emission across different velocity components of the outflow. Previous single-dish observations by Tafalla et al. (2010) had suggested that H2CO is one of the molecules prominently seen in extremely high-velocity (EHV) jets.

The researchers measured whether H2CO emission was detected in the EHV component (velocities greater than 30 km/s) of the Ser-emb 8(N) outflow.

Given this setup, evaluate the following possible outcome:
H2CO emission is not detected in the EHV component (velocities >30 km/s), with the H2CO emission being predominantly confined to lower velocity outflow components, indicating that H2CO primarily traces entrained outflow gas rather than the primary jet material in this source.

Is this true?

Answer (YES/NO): NO